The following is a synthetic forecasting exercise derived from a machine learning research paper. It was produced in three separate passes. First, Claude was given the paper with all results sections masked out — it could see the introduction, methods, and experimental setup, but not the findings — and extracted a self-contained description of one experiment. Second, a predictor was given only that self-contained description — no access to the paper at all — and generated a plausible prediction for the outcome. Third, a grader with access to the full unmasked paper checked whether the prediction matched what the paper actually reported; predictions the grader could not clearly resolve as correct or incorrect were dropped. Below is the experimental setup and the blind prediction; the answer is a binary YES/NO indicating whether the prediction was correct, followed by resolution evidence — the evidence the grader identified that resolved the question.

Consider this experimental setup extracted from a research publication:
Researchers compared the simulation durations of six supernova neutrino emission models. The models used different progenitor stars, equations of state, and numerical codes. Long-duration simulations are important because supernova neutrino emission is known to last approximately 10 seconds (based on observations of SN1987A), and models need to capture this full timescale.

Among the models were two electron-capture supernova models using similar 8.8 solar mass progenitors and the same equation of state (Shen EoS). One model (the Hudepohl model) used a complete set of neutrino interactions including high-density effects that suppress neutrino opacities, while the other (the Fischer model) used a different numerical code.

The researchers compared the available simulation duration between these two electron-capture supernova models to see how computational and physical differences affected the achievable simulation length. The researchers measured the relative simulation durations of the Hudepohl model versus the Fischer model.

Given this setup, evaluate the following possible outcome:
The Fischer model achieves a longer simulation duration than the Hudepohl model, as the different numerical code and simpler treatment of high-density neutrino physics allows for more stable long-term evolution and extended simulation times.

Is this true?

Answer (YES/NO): NO